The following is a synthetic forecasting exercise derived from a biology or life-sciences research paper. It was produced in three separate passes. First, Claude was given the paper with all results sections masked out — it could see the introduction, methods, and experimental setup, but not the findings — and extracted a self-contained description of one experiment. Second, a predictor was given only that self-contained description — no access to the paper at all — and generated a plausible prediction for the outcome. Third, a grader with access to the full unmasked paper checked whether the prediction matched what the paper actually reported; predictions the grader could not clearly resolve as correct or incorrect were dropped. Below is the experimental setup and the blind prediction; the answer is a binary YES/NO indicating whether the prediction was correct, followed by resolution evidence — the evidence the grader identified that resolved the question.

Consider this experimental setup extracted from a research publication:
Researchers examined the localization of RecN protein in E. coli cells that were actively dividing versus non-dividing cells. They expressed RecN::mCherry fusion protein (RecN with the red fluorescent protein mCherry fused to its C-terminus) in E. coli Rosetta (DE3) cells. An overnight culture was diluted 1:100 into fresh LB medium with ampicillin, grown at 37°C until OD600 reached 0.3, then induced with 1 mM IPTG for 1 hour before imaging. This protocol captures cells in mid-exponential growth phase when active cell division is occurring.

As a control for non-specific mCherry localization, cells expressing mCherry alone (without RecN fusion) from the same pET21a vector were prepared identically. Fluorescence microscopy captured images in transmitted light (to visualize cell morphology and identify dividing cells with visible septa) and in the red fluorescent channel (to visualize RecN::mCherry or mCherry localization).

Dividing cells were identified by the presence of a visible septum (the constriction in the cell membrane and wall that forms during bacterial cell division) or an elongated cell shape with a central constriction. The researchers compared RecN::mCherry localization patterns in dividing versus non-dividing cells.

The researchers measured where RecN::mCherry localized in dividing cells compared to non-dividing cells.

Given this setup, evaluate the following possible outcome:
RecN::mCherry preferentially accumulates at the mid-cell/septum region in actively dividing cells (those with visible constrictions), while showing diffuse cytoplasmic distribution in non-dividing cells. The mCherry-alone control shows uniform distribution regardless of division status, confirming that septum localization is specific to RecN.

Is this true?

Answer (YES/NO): NO